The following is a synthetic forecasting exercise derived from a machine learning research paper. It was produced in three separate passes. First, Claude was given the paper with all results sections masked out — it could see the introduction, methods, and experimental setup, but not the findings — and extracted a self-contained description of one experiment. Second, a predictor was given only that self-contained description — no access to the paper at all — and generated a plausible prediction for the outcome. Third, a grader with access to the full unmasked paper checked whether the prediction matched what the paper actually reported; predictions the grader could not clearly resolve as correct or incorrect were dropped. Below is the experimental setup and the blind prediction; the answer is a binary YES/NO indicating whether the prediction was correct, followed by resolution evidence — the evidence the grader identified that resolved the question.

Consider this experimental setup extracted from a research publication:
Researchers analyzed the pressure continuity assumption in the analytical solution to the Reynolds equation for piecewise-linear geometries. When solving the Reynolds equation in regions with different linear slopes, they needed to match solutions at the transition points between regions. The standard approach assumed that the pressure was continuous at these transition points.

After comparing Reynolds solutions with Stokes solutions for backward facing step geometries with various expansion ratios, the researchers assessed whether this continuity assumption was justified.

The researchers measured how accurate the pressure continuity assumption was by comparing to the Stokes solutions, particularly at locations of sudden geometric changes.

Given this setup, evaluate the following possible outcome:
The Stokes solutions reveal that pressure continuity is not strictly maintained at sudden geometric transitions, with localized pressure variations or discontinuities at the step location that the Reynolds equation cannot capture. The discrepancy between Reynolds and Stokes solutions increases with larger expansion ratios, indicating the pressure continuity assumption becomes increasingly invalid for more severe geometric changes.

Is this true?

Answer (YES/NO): YES